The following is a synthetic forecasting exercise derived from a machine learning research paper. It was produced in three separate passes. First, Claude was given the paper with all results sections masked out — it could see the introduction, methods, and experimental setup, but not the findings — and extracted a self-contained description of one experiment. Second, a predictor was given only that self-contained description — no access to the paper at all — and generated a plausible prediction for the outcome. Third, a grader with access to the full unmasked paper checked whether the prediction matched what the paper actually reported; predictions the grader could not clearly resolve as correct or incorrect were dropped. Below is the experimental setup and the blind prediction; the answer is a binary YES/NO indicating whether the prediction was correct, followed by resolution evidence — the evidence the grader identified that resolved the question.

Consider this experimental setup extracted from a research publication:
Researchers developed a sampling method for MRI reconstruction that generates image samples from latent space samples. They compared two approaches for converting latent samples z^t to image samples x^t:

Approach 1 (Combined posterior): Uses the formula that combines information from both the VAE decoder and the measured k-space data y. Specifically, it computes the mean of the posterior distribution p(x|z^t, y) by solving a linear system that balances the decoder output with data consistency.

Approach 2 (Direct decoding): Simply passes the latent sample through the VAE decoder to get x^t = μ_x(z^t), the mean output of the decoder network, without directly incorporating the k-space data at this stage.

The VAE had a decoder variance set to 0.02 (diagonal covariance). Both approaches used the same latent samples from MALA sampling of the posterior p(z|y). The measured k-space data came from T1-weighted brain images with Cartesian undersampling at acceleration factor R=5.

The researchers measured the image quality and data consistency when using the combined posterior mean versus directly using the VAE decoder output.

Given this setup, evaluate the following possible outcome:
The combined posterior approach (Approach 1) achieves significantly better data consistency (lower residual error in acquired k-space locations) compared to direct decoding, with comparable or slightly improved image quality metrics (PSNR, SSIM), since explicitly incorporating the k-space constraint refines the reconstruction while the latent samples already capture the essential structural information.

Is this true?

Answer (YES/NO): NO